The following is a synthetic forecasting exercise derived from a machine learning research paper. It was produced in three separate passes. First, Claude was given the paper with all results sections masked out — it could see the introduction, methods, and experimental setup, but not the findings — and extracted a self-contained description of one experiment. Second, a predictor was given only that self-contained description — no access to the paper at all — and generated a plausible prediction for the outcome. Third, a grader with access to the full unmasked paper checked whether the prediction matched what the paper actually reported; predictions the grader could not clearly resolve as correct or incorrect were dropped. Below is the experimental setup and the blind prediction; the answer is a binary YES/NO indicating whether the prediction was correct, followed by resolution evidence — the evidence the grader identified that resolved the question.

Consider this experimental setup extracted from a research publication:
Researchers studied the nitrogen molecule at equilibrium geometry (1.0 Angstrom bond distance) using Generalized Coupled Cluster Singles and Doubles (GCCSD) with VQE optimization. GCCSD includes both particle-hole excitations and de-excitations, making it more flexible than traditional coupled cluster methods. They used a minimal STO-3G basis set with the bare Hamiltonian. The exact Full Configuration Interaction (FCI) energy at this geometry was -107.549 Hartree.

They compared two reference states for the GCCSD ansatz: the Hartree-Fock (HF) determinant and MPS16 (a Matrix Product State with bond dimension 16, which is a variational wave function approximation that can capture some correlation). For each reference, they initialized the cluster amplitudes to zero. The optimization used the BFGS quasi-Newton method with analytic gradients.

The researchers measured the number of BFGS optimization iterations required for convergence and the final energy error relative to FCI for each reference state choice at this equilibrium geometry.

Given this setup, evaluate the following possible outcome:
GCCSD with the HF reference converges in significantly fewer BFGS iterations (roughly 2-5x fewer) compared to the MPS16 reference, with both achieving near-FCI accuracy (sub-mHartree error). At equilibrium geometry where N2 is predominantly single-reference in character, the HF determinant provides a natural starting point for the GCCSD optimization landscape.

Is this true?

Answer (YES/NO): YES